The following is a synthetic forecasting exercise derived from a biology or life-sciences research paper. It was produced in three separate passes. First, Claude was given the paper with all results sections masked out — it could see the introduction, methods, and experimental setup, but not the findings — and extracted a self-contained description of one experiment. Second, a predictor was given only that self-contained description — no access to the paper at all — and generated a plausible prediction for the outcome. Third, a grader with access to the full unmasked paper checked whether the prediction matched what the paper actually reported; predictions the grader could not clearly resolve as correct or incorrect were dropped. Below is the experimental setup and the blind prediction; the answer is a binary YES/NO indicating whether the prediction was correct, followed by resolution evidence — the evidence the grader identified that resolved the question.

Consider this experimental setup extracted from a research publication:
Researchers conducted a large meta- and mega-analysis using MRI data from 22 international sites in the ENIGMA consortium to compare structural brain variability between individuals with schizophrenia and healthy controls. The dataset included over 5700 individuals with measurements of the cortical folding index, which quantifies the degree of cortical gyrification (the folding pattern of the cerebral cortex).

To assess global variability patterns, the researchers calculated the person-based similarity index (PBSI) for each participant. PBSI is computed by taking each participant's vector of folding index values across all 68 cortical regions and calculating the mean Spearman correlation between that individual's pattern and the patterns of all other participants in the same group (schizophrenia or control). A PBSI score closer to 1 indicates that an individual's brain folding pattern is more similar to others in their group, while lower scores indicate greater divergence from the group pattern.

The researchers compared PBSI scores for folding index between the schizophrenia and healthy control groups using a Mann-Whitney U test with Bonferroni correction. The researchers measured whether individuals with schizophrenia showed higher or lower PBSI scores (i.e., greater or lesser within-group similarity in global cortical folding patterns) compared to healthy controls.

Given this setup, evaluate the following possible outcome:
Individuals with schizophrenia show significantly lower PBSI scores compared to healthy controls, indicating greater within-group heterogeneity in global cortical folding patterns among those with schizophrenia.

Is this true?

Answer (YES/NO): NO